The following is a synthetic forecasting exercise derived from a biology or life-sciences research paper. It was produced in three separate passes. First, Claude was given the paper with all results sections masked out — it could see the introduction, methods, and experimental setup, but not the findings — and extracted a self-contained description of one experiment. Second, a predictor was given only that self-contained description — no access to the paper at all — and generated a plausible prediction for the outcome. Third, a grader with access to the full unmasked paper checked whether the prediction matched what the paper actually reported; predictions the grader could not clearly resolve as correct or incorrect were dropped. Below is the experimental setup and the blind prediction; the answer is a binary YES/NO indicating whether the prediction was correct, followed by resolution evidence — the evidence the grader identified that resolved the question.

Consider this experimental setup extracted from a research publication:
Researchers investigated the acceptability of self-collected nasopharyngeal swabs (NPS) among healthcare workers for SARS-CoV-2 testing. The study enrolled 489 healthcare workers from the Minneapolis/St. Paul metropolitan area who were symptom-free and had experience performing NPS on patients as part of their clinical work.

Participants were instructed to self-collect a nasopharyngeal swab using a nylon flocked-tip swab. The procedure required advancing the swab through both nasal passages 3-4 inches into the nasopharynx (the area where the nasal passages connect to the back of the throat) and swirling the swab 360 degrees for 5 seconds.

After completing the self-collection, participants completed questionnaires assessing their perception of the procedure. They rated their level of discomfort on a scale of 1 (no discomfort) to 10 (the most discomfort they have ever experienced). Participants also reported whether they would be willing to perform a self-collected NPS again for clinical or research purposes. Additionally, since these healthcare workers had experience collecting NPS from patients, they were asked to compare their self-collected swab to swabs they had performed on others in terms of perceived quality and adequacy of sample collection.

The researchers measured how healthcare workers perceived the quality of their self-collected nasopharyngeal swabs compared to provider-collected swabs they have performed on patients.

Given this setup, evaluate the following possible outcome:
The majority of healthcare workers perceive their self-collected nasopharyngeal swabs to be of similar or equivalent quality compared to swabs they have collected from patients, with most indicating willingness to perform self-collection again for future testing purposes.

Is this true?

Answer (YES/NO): YES